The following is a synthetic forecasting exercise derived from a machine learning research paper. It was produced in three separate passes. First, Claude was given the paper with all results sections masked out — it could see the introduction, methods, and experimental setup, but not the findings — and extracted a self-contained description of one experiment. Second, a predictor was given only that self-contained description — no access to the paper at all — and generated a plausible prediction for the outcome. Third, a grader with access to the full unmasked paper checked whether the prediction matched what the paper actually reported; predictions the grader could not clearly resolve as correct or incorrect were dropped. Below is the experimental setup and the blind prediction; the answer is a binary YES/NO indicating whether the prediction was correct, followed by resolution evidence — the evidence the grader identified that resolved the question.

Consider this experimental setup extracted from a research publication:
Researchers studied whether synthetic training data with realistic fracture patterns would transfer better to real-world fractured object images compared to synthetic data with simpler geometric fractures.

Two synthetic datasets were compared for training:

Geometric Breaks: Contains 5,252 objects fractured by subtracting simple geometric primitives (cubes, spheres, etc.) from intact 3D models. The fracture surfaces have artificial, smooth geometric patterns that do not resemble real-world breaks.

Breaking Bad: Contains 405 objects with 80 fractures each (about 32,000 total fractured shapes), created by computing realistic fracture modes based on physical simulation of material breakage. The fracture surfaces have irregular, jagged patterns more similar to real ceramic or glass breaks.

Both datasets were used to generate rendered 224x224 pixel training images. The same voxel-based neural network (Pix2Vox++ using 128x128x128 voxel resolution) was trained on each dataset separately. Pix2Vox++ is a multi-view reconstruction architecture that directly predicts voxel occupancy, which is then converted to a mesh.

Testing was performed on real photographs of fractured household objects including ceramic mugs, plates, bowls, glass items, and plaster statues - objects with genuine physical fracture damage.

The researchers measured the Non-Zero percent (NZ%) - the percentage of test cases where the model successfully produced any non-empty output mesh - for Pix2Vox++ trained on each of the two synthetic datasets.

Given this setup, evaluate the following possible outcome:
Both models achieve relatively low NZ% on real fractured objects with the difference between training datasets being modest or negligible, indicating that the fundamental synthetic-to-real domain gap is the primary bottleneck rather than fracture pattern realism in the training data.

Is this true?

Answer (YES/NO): NO